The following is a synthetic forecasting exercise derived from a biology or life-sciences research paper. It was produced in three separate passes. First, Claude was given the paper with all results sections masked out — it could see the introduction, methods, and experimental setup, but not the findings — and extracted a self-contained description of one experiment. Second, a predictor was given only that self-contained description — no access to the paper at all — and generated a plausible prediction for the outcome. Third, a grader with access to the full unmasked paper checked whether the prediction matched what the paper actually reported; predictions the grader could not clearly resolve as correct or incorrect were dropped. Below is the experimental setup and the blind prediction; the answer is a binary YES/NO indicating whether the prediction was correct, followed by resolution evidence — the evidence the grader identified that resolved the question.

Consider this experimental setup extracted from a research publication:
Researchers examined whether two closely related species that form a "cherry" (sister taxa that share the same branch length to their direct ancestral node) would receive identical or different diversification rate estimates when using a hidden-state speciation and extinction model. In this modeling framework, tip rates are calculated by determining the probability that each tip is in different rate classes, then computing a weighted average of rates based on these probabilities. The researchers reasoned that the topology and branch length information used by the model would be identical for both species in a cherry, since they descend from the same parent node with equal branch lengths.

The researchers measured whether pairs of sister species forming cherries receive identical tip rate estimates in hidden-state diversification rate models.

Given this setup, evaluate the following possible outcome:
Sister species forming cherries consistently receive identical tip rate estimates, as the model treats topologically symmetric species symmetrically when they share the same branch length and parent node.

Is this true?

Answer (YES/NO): YES